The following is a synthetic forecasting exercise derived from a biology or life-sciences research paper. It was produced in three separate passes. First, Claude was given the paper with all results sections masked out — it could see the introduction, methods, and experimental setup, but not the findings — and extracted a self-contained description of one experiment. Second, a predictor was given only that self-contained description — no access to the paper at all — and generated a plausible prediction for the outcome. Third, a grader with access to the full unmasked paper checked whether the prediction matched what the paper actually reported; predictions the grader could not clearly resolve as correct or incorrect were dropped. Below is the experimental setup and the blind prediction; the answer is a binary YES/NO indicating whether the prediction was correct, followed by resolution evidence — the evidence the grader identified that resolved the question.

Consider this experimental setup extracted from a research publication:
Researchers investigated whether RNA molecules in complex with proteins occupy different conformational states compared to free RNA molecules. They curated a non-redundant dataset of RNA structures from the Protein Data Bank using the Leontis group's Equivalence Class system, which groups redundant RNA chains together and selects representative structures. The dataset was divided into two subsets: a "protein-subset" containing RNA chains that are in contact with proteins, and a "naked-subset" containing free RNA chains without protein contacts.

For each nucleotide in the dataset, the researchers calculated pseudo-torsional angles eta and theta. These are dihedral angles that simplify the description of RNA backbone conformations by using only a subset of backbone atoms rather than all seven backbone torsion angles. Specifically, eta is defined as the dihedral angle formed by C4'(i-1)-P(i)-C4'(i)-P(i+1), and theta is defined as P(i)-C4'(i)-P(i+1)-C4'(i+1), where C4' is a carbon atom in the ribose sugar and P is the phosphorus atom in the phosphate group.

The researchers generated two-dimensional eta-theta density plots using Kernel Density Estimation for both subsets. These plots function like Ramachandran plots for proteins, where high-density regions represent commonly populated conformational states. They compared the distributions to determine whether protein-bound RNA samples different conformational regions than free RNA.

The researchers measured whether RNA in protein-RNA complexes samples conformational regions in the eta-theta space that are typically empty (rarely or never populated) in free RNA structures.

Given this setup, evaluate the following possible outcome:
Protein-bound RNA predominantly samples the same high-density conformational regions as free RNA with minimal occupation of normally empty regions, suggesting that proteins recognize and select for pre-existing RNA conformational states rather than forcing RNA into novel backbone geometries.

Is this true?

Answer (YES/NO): NO